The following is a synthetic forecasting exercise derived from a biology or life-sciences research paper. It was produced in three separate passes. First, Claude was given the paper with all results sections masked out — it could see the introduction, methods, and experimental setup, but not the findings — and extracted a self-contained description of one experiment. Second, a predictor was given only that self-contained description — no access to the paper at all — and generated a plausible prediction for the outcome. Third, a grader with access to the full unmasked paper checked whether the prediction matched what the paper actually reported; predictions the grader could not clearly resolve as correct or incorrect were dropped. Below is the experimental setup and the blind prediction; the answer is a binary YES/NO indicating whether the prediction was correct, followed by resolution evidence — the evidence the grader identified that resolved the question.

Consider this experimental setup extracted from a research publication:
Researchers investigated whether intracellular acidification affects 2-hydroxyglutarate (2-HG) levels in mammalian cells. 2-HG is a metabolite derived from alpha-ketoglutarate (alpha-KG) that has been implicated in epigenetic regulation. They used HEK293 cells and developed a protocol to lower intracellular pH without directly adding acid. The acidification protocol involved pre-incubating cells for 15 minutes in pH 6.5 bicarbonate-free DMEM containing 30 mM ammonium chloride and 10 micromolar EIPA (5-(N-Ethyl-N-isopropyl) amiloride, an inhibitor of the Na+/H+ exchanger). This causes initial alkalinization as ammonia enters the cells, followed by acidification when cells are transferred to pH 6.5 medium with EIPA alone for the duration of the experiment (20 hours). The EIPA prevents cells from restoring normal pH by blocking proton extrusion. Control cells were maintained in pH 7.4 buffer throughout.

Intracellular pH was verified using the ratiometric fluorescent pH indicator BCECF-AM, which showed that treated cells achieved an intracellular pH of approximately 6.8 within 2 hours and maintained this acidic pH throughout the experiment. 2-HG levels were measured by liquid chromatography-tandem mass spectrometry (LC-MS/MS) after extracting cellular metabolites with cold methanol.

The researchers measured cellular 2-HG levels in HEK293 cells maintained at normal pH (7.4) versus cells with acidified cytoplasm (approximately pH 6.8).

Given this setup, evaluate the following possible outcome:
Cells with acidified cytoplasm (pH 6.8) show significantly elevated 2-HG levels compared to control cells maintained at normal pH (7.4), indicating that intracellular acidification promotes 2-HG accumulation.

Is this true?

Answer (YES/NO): YES